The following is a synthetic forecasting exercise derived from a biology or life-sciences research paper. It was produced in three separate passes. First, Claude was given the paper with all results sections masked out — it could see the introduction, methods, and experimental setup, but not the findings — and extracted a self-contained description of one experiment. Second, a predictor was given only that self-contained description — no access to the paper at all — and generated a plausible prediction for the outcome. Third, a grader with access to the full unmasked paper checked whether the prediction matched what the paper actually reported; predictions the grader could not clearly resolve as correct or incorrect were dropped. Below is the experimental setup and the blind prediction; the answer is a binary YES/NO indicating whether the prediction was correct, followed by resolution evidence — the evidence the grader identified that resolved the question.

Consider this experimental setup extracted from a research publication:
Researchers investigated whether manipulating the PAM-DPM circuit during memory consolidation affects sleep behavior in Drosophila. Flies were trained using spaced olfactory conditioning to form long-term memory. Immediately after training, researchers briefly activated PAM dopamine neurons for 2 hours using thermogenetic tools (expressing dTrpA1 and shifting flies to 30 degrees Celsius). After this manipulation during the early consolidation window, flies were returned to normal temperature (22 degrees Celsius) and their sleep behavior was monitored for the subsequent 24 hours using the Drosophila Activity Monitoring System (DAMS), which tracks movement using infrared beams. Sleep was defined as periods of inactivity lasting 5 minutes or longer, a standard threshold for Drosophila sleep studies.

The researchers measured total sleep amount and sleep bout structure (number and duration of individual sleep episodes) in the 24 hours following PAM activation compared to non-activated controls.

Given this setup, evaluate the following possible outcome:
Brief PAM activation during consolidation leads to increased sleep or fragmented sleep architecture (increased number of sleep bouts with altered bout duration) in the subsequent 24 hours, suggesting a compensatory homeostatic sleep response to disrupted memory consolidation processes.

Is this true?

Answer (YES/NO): NO